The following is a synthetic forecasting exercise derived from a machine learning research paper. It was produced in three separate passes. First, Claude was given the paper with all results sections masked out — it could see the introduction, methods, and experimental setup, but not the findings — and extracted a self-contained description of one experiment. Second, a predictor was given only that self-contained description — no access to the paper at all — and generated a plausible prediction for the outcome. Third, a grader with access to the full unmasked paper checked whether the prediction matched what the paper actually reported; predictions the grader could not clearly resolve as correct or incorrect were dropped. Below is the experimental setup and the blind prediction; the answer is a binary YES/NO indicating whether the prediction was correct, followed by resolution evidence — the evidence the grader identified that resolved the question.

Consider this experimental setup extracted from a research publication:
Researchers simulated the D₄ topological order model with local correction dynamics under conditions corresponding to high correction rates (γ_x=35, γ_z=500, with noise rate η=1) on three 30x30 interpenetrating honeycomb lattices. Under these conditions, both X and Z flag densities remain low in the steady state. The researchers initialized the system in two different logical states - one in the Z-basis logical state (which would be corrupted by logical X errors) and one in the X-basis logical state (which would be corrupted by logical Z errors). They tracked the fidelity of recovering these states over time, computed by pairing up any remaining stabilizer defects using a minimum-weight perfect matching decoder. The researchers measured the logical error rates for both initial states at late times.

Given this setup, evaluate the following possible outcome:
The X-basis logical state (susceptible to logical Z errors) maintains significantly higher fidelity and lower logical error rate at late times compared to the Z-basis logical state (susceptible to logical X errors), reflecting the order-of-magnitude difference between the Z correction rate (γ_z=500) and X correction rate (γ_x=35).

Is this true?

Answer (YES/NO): NO